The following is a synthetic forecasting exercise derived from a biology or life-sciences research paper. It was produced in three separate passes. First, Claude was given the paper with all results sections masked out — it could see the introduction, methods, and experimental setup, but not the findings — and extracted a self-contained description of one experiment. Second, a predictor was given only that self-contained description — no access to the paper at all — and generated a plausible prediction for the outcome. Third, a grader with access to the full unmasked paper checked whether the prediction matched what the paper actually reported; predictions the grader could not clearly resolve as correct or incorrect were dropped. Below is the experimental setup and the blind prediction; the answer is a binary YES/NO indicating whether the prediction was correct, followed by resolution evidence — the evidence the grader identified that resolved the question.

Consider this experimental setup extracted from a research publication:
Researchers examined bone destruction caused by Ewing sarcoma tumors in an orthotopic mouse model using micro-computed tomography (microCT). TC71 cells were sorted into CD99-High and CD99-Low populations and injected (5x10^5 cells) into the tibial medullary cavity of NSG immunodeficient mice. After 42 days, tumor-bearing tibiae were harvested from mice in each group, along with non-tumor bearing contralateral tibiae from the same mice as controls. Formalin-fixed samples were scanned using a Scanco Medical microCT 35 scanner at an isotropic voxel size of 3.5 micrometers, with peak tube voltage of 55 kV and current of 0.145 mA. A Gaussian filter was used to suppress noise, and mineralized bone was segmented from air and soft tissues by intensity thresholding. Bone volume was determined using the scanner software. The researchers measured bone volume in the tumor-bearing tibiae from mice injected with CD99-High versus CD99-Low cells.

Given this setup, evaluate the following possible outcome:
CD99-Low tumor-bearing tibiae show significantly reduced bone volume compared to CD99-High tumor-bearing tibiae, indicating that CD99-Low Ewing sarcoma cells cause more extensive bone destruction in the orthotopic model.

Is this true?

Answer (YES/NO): YES